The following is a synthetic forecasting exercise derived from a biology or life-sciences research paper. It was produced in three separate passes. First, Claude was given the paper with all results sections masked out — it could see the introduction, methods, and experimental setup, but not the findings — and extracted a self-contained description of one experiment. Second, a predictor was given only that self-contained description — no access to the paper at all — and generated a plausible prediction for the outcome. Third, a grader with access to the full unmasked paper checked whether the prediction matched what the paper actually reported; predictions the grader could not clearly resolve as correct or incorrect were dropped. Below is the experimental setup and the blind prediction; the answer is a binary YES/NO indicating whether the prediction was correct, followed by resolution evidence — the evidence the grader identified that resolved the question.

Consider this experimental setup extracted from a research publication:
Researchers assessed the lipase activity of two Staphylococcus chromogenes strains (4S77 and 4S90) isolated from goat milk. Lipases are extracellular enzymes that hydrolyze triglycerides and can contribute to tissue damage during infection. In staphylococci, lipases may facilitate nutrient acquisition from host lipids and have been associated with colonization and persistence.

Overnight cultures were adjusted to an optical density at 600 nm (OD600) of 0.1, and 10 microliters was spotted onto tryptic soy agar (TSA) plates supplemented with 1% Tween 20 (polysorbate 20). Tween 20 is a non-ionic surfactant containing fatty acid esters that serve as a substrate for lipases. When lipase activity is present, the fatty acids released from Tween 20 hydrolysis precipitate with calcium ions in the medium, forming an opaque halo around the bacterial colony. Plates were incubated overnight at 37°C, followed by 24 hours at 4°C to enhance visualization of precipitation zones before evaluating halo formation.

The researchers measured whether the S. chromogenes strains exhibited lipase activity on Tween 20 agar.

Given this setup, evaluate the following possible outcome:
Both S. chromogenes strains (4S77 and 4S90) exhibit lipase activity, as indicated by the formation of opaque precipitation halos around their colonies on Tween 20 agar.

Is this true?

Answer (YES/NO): YES